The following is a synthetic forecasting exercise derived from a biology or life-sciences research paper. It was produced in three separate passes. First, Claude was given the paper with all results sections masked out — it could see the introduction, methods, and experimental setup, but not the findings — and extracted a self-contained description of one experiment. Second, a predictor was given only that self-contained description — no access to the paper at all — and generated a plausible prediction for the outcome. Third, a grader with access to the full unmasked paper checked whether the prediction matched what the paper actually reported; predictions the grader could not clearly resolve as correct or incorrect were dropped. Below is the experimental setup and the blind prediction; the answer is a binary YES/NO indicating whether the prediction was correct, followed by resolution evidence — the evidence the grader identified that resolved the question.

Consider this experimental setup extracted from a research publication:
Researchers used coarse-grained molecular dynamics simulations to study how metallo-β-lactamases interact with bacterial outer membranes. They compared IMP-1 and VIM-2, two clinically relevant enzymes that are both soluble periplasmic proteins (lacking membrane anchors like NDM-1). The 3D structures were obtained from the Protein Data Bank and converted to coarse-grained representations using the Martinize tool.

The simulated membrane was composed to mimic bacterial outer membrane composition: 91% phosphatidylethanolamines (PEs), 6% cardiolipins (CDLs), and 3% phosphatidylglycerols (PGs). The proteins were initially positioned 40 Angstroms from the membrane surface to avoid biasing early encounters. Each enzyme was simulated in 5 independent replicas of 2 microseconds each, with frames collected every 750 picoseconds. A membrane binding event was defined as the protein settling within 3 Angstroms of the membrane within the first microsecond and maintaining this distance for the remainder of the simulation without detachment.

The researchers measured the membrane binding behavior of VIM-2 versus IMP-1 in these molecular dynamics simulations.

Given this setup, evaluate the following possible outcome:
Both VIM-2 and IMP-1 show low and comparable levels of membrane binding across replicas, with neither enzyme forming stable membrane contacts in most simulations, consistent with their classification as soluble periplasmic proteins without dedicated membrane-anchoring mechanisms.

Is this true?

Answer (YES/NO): NO